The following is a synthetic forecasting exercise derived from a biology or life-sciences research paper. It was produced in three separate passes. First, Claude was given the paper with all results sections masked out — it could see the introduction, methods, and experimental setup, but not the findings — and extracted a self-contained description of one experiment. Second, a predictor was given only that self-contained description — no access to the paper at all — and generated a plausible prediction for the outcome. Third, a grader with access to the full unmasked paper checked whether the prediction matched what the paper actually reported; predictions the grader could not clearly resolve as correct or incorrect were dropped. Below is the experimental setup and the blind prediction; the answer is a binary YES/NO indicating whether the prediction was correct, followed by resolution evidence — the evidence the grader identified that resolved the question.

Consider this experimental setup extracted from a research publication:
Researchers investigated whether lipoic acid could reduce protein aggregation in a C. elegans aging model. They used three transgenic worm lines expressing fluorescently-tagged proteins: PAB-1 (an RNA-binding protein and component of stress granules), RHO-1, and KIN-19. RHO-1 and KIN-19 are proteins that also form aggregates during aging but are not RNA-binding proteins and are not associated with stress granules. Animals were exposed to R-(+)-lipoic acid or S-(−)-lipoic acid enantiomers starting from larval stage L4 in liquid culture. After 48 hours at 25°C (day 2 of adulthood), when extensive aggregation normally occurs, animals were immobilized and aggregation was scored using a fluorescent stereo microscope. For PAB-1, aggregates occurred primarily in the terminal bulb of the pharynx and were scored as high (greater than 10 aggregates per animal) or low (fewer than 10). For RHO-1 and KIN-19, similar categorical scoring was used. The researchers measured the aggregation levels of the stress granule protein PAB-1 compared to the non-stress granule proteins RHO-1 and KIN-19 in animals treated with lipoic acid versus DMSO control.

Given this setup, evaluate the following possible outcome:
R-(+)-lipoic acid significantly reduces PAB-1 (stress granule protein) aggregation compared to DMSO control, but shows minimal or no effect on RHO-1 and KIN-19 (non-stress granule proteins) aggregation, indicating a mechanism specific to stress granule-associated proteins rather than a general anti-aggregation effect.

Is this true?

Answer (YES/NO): YES